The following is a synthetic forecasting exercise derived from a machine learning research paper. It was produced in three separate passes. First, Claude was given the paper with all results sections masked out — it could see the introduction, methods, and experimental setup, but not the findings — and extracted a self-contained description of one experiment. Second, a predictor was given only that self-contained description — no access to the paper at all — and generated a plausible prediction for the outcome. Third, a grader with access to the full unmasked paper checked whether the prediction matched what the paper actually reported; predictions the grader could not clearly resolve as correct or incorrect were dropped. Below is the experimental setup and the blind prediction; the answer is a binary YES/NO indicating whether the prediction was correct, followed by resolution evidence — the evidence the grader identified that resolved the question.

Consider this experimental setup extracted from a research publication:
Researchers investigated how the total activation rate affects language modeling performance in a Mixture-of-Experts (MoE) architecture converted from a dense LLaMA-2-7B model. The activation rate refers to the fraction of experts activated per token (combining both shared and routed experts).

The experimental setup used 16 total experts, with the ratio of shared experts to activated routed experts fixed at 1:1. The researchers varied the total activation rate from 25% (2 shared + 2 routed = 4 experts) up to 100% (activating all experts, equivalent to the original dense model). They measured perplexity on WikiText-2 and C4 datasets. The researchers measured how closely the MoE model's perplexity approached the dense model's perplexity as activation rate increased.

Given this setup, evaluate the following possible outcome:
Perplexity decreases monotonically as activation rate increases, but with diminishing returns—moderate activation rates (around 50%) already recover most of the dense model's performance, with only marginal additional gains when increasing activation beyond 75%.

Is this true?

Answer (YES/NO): NO